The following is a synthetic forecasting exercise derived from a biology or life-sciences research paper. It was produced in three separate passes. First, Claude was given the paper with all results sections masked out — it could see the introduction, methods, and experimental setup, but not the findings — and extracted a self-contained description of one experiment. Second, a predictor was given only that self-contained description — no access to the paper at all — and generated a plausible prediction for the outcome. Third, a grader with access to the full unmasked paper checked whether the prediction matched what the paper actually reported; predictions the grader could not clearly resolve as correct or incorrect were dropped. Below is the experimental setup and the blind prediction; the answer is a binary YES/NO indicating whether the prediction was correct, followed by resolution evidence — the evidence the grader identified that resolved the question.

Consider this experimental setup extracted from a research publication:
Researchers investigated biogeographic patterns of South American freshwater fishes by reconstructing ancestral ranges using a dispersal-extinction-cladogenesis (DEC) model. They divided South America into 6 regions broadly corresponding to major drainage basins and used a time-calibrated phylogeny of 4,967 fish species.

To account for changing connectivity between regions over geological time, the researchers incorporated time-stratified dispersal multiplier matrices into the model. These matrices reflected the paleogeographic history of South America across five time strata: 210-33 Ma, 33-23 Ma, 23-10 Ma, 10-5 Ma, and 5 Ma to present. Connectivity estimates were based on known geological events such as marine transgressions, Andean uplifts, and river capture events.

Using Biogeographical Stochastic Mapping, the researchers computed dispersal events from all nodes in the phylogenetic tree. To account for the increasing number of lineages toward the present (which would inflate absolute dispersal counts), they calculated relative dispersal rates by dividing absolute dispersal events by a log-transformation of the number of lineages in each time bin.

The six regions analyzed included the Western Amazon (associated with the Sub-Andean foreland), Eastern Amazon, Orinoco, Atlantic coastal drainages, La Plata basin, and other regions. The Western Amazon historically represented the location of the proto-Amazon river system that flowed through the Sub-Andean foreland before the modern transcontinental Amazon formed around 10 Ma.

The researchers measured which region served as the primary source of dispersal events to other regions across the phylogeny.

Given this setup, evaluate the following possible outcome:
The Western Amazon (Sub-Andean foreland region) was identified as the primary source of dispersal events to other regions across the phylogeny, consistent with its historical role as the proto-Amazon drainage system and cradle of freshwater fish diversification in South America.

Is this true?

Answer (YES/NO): YES